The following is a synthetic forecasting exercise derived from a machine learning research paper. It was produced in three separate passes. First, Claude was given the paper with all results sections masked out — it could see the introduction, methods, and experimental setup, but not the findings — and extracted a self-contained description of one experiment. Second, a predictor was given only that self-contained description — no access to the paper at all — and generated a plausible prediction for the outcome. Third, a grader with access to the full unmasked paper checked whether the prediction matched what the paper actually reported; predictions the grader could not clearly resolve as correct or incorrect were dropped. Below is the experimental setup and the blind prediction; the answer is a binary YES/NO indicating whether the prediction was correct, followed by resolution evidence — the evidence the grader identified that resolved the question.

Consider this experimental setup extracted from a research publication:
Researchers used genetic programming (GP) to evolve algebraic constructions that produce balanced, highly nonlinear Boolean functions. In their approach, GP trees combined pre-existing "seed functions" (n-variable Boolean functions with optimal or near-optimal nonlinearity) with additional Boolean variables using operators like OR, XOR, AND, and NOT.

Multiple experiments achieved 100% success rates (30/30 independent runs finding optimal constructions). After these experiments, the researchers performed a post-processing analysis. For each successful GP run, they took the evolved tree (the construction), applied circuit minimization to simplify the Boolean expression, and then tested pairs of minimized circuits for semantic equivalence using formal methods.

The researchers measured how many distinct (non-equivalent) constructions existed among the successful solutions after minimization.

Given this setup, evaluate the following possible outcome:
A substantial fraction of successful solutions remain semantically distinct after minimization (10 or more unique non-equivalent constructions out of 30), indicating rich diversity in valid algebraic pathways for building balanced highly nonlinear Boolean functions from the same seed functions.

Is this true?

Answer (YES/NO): YES